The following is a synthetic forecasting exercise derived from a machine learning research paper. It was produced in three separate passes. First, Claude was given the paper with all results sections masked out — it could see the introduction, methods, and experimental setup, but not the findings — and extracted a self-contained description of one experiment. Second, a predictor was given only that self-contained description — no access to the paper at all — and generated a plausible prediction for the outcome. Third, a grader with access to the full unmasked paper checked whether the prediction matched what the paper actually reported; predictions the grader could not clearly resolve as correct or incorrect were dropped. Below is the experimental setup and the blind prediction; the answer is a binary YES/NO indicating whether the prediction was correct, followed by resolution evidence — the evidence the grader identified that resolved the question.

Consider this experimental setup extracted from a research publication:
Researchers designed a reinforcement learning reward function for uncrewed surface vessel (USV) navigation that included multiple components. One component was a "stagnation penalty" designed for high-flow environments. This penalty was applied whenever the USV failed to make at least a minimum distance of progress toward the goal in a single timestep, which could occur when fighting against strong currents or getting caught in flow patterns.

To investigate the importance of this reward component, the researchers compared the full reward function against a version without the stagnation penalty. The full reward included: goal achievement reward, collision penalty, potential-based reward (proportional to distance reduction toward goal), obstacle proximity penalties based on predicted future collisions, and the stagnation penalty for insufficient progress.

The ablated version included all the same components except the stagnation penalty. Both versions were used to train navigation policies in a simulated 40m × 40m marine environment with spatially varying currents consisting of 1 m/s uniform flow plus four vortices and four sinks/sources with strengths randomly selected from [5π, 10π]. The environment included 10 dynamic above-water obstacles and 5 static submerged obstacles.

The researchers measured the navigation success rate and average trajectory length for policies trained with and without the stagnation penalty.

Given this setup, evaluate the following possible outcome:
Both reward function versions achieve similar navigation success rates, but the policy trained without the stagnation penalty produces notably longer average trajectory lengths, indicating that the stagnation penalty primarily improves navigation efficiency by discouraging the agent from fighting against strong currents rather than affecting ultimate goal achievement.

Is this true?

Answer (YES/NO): NO